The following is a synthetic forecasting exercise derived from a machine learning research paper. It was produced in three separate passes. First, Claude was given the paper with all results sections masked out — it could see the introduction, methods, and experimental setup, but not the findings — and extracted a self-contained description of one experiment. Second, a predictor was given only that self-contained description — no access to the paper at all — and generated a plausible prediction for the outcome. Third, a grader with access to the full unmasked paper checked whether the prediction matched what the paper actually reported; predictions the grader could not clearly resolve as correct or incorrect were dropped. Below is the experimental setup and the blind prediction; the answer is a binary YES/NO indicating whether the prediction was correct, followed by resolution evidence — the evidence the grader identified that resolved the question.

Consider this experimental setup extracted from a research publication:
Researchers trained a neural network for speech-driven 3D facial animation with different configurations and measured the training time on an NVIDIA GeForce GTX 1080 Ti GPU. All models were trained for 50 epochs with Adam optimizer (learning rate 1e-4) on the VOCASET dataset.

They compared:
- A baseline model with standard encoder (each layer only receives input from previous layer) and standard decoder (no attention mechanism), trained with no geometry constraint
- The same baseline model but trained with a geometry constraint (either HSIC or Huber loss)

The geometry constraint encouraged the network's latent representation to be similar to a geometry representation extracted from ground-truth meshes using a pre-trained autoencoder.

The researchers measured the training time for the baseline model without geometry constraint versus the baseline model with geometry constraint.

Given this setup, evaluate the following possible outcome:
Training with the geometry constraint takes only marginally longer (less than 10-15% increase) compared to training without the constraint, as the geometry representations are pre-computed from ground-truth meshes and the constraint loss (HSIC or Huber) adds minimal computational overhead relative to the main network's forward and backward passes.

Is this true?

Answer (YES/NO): NO